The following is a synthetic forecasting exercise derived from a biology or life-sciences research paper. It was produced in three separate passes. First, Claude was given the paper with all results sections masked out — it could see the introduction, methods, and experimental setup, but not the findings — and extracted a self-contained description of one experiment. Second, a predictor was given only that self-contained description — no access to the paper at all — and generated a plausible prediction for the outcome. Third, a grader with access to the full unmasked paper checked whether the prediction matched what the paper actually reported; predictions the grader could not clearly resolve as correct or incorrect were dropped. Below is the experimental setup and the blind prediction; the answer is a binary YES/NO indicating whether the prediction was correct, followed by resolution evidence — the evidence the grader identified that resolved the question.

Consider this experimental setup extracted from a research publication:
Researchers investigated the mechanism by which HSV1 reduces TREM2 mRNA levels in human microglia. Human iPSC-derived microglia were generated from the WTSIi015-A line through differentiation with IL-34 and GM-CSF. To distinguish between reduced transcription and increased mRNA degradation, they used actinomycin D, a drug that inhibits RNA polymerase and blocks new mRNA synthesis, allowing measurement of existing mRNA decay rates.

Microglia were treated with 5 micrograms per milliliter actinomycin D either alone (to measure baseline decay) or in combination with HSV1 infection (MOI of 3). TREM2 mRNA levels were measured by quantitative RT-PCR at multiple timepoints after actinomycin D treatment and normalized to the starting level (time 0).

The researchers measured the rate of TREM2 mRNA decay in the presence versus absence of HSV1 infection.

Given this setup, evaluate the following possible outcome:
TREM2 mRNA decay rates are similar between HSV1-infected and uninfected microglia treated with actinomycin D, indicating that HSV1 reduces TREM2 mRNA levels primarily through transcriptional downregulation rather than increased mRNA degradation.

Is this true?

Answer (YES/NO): NO